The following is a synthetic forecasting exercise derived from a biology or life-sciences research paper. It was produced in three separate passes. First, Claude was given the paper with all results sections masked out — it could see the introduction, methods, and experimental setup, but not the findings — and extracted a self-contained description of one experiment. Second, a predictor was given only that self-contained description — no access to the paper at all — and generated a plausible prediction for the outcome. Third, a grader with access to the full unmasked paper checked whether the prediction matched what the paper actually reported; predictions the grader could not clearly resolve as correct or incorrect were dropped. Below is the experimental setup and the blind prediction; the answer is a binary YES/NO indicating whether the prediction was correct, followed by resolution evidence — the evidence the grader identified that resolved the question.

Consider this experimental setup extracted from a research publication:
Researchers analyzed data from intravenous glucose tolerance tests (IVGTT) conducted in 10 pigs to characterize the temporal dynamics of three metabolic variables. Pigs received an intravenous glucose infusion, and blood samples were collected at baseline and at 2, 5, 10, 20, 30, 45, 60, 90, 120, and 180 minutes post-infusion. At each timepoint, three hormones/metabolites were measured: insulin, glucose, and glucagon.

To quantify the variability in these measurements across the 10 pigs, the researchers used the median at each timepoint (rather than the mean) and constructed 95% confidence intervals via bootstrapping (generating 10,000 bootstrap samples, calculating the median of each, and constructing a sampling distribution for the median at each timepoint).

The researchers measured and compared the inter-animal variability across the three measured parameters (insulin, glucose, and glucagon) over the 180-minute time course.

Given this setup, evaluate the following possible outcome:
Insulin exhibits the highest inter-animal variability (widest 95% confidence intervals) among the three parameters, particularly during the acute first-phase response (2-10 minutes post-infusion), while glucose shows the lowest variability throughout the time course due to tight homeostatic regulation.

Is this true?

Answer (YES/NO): NO